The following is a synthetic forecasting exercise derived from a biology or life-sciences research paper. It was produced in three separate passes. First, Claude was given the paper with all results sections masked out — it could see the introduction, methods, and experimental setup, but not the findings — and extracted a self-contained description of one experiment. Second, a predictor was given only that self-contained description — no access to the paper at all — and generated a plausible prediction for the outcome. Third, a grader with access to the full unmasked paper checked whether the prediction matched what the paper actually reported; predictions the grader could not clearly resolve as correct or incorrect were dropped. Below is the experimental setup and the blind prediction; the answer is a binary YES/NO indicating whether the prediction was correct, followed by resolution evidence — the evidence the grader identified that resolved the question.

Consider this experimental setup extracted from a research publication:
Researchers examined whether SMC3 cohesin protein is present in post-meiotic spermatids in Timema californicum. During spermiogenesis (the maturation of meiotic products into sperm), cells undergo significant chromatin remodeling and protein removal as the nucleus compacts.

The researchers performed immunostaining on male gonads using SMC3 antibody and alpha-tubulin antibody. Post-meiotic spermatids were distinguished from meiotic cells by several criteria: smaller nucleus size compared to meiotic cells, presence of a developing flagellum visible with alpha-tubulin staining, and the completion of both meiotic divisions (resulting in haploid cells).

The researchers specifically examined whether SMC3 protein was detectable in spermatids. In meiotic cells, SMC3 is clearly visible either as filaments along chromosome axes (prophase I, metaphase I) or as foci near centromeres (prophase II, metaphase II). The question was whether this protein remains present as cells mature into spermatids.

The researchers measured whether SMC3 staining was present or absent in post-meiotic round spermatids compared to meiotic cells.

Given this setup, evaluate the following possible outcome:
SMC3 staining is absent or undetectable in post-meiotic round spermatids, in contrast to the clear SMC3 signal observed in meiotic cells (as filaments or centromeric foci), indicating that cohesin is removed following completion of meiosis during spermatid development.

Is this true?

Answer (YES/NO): YES